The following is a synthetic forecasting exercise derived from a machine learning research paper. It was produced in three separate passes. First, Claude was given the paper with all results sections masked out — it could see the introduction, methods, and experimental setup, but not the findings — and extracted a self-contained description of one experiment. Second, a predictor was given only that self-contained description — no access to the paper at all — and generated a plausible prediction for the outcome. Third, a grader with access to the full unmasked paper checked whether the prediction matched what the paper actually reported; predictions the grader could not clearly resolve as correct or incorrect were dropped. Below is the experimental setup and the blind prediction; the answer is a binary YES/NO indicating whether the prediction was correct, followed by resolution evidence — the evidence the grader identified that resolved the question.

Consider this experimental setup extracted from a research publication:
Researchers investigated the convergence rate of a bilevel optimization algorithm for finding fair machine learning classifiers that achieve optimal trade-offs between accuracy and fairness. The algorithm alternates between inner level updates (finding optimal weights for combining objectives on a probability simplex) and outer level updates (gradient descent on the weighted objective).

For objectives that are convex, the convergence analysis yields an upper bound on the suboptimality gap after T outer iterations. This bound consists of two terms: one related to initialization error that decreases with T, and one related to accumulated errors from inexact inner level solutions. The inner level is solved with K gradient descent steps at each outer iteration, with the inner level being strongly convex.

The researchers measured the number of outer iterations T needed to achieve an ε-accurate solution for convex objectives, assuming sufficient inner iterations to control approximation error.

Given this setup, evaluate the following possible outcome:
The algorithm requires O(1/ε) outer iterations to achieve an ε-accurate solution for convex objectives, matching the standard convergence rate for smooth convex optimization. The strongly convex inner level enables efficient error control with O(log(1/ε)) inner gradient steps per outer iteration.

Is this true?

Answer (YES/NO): YES